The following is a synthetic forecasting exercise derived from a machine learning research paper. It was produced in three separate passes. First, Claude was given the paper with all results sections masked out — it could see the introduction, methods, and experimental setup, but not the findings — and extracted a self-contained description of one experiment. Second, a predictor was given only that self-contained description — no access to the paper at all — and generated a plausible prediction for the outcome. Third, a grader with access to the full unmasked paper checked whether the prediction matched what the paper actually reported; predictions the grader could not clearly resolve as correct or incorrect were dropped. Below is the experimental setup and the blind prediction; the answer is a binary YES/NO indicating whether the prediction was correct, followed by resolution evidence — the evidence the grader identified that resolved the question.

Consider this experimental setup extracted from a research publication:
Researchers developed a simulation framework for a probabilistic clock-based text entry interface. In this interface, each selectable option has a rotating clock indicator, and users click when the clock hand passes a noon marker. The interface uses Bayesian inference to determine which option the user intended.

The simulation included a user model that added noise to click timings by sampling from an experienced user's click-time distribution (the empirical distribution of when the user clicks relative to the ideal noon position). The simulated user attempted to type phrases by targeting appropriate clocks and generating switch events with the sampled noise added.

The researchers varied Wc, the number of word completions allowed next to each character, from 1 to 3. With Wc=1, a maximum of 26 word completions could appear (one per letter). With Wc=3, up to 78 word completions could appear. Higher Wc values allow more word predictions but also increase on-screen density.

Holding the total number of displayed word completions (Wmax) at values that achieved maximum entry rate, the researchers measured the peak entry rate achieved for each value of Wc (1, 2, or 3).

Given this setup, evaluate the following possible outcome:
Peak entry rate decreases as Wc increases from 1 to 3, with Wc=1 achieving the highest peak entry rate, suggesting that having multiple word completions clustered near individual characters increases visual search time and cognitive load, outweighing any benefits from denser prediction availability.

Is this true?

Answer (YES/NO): NO